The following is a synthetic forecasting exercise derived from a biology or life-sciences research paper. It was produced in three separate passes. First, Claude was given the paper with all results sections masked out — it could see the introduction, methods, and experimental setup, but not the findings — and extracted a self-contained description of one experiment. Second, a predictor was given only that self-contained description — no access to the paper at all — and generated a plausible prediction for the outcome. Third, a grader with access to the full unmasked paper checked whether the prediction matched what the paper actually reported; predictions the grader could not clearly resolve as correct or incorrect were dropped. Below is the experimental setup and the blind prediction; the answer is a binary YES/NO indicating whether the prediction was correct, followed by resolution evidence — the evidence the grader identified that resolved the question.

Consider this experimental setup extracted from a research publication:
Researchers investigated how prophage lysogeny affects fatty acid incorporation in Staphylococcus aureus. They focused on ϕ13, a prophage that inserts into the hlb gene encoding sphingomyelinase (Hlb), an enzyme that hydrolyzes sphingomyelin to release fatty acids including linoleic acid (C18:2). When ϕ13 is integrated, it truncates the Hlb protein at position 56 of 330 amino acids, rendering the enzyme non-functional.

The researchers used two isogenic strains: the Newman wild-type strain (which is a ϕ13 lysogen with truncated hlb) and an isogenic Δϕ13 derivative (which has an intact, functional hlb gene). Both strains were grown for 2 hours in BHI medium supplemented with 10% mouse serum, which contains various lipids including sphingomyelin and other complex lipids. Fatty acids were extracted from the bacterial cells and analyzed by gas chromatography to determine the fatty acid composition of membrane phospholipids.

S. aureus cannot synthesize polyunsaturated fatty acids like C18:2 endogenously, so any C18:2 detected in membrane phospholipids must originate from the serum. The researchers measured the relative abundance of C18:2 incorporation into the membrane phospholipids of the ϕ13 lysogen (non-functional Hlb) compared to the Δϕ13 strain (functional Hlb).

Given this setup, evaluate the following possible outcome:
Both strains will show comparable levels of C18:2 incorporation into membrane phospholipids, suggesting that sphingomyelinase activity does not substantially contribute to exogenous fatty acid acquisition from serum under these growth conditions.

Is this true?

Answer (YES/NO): NO